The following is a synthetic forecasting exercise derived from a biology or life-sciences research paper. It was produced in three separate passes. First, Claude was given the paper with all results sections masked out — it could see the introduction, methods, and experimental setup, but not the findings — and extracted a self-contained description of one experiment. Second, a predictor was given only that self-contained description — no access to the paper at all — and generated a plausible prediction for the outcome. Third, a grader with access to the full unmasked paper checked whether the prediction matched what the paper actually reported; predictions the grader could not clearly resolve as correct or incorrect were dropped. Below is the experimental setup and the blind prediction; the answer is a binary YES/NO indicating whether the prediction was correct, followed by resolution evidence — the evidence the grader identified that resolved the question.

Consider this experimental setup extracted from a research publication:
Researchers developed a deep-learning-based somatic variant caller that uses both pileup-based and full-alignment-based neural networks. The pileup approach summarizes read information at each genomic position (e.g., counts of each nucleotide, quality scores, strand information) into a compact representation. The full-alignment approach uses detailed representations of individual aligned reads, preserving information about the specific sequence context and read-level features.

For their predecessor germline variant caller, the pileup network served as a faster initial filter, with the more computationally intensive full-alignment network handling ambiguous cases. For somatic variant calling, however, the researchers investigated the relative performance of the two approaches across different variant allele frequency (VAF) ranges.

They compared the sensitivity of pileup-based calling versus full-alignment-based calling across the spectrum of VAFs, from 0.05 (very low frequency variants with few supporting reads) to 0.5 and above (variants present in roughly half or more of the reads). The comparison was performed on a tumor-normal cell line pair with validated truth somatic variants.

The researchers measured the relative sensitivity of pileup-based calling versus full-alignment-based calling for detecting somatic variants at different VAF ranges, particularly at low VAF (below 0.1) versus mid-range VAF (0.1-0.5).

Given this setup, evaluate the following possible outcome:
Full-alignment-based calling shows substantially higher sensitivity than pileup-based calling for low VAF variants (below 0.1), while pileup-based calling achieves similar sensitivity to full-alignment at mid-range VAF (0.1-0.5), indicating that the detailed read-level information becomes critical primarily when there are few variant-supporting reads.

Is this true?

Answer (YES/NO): NO